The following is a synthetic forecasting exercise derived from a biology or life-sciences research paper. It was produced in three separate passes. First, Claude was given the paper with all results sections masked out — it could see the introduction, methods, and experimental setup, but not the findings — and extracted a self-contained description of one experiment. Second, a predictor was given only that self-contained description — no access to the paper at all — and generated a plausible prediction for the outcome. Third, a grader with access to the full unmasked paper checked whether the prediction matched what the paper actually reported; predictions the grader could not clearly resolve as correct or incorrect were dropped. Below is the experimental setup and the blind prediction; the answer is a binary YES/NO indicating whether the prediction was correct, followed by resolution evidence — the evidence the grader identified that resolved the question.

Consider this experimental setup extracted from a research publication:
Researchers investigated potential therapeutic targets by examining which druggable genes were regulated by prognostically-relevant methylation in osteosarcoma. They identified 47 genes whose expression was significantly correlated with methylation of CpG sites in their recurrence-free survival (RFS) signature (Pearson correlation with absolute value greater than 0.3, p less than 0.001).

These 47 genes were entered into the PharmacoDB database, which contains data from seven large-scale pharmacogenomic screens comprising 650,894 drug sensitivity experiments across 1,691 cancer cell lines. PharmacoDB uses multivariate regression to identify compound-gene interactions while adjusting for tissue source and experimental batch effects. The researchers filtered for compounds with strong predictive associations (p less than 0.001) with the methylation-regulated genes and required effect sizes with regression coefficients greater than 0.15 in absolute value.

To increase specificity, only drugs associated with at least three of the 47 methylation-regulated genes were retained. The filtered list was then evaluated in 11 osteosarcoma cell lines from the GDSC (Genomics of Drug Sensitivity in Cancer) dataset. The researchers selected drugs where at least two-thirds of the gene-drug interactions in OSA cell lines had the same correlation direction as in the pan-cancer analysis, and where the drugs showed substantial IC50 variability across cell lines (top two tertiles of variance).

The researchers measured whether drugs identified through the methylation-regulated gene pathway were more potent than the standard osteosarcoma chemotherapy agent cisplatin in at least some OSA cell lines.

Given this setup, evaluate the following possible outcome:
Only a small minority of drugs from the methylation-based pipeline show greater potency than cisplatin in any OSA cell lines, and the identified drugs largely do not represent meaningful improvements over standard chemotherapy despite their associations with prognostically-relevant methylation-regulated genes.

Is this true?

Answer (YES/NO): NO